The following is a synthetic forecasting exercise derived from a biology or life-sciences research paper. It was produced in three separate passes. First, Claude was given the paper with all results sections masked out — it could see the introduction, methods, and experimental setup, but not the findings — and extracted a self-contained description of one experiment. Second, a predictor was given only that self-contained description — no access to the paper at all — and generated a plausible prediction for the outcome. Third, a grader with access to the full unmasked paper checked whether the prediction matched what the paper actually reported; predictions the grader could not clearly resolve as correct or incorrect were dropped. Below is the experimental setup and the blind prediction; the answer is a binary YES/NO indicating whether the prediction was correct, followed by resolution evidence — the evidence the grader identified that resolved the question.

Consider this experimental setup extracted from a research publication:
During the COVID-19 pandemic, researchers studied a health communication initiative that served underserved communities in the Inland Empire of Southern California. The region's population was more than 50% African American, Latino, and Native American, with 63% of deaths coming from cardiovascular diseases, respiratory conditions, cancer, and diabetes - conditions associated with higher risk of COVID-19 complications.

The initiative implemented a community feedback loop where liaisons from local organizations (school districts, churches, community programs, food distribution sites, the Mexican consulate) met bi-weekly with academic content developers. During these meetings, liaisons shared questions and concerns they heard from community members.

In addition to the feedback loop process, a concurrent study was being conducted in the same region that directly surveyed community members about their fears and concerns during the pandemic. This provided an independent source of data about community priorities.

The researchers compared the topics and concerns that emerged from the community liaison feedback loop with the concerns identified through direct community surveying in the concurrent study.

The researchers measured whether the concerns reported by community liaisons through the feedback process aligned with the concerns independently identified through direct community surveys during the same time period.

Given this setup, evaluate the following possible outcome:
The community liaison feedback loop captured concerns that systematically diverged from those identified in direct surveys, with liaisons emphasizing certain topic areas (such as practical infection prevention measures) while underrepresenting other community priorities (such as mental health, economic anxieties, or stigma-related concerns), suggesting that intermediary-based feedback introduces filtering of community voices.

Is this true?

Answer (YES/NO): NO